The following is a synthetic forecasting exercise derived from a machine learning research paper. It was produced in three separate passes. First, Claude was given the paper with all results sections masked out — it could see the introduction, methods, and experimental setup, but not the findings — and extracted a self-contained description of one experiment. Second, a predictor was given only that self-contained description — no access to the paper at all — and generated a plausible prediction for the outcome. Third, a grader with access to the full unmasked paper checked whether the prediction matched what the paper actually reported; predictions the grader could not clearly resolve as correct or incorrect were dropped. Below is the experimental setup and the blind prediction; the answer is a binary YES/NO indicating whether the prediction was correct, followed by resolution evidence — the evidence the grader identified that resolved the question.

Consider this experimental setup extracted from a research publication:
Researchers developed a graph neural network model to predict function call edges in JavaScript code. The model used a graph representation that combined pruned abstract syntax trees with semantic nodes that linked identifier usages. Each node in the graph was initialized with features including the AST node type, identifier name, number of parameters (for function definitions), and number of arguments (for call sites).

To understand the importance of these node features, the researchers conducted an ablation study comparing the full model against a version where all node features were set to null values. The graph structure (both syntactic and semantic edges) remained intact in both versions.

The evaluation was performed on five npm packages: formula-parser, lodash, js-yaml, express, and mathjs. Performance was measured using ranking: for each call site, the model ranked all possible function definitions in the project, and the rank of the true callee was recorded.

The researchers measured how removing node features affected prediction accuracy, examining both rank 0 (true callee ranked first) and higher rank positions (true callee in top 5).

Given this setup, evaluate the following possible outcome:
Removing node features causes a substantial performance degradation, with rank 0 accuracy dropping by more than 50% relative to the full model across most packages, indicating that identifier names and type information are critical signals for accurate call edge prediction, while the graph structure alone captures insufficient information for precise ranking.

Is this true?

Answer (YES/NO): NO